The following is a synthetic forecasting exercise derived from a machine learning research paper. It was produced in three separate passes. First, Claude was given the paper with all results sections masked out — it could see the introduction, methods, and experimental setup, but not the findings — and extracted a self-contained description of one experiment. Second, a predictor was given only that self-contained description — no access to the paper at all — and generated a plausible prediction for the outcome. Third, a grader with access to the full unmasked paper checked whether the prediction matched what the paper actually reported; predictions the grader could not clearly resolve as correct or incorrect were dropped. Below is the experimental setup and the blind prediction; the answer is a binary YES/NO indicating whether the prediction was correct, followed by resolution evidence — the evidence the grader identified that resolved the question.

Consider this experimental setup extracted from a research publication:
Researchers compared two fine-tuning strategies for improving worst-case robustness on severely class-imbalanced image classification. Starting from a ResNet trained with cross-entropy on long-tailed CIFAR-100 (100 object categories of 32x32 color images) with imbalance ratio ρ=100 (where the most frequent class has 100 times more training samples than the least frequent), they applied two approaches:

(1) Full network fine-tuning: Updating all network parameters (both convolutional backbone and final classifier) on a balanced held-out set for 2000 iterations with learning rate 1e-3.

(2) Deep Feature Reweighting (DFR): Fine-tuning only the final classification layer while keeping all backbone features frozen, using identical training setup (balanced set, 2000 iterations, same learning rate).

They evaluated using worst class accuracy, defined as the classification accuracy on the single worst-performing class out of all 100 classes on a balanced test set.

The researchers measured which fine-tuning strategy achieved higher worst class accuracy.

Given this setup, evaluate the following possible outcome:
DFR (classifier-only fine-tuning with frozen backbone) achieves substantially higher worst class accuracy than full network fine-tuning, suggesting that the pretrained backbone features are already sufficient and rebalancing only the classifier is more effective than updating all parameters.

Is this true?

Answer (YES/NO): NO